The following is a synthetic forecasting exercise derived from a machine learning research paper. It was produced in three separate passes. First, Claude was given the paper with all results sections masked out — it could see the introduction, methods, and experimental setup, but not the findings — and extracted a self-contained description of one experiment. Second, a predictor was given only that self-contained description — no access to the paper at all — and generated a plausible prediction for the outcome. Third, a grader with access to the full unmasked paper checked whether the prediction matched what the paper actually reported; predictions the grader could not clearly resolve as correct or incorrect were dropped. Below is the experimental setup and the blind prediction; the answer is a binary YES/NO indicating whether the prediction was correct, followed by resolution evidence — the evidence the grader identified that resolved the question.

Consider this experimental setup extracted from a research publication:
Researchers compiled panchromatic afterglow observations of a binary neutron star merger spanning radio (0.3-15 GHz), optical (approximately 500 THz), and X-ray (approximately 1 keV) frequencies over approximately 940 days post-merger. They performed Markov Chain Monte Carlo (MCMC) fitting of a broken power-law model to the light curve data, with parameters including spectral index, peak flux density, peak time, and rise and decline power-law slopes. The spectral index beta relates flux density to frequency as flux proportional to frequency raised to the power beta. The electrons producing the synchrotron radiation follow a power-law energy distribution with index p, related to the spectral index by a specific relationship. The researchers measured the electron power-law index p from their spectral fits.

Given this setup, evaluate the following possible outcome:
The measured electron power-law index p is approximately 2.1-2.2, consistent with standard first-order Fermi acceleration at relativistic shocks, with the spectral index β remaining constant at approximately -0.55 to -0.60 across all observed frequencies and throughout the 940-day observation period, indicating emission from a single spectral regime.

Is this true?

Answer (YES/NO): YES